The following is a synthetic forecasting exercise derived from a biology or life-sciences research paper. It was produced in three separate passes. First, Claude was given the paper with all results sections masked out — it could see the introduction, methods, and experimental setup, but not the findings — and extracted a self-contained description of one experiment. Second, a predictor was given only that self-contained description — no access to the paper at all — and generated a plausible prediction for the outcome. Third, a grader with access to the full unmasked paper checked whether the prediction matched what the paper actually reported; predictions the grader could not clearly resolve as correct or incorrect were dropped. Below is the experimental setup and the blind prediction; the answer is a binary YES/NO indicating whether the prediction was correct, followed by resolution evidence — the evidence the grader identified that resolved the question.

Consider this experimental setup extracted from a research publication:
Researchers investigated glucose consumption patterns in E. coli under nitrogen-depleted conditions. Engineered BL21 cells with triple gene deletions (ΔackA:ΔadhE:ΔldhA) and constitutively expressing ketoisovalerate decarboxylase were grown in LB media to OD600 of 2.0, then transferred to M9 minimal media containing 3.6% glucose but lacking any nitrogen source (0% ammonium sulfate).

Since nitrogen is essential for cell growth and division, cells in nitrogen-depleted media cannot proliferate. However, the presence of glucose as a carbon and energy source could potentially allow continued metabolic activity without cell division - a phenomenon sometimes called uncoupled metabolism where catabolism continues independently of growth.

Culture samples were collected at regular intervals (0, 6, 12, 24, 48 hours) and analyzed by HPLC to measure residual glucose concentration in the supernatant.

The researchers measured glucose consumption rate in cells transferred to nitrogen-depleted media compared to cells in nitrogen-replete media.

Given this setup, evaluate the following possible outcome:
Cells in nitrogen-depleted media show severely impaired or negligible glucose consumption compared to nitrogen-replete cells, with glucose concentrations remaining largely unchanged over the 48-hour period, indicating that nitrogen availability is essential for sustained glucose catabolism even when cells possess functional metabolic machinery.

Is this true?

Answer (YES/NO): NO